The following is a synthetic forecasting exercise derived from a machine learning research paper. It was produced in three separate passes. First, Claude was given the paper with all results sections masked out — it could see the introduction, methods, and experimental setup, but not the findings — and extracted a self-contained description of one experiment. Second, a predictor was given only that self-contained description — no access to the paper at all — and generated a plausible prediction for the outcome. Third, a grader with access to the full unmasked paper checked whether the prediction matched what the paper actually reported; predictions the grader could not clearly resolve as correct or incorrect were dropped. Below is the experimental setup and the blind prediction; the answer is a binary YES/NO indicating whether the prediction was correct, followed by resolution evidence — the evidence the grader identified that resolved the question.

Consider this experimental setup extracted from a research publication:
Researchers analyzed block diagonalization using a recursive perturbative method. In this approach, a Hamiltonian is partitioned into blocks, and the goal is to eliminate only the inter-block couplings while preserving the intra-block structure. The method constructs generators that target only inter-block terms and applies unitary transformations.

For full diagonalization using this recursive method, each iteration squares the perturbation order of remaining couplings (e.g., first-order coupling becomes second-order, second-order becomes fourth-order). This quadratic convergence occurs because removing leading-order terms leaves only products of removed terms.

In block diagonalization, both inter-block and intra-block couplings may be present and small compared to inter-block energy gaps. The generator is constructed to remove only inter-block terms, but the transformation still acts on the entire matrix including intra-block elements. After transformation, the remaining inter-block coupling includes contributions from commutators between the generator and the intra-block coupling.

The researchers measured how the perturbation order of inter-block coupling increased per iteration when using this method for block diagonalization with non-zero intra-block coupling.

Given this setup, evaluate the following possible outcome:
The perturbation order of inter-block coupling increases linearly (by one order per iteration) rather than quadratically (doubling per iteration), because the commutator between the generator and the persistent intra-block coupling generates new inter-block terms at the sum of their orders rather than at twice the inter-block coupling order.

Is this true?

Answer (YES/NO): YES